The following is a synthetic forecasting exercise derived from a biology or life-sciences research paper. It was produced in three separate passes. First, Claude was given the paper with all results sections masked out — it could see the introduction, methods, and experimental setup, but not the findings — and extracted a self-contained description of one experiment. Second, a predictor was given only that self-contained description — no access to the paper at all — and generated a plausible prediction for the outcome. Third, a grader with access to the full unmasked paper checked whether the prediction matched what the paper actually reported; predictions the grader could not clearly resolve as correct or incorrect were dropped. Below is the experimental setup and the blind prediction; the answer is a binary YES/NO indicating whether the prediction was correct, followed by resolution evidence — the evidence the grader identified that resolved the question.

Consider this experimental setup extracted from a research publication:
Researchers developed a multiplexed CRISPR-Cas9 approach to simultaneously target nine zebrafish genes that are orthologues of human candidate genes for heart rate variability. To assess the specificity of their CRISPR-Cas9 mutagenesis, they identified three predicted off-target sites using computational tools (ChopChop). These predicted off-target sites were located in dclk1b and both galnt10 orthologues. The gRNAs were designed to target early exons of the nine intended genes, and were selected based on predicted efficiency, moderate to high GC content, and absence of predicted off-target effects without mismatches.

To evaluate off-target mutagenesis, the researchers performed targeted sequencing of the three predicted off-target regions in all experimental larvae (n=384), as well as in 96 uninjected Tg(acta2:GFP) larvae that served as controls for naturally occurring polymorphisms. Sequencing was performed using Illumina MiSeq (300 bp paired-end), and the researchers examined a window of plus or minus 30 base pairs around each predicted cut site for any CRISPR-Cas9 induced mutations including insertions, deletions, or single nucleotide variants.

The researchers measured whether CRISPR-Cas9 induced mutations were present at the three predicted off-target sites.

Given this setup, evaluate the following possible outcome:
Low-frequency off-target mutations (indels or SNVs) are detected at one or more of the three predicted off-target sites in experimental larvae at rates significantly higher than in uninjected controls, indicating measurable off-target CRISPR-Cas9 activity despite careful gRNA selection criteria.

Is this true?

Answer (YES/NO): NO